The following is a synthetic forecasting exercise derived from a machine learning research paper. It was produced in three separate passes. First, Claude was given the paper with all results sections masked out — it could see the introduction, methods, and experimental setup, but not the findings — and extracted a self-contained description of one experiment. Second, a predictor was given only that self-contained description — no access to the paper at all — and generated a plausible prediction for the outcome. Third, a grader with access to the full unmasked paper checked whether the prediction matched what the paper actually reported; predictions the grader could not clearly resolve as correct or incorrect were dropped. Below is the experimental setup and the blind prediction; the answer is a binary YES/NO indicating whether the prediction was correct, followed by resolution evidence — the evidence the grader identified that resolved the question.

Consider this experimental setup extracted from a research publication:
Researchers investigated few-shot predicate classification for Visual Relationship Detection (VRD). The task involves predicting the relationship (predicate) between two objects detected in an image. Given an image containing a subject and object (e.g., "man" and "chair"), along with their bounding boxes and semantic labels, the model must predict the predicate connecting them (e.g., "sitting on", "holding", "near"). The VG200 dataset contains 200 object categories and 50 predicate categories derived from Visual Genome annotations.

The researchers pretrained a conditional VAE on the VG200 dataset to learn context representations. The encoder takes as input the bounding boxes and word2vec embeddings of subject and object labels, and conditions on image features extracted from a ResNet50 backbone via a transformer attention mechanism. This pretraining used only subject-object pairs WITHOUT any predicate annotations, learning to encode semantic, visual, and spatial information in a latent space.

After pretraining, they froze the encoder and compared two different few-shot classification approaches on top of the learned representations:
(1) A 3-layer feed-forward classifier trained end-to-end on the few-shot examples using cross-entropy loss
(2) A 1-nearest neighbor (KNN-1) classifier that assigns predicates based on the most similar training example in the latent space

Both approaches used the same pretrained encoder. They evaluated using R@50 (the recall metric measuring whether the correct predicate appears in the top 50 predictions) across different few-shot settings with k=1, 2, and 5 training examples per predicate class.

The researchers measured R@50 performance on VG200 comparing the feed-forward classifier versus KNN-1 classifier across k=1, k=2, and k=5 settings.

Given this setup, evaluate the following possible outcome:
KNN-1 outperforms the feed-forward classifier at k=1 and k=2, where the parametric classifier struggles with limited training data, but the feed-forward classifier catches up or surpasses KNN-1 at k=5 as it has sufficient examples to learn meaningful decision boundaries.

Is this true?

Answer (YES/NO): YES